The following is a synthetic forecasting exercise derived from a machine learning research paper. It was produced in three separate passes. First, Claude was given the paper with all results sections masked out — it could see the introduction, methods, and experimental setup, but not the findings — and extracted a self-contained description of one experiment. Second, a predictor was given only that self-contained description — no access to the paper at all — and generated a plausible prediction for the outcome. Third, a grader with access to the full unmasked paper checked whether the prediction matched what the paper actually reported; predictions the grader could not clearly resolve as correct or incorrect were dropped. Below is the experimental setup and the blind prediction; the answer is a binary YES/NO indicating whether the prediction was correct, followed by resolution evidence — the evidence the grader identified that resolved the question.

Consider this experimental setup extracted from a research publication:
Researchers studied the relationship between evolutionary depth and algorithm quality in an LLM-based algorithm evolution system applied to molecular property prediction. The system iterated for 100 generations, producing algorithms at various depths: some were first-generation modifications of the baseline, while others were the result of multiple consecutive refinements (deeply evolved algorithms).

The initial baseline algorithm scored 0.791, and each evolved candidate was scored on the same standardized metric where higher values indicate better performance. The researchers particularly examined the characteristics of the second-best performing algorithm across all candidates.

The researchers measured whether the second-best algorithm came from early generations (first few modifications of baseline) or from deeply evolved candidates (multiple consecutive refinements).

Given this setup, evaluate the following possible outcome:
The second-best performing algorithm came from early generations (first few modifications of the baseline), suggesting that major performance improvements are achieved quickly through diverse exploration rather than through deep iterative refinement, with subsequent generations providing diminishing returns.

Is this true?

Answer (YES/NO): NO